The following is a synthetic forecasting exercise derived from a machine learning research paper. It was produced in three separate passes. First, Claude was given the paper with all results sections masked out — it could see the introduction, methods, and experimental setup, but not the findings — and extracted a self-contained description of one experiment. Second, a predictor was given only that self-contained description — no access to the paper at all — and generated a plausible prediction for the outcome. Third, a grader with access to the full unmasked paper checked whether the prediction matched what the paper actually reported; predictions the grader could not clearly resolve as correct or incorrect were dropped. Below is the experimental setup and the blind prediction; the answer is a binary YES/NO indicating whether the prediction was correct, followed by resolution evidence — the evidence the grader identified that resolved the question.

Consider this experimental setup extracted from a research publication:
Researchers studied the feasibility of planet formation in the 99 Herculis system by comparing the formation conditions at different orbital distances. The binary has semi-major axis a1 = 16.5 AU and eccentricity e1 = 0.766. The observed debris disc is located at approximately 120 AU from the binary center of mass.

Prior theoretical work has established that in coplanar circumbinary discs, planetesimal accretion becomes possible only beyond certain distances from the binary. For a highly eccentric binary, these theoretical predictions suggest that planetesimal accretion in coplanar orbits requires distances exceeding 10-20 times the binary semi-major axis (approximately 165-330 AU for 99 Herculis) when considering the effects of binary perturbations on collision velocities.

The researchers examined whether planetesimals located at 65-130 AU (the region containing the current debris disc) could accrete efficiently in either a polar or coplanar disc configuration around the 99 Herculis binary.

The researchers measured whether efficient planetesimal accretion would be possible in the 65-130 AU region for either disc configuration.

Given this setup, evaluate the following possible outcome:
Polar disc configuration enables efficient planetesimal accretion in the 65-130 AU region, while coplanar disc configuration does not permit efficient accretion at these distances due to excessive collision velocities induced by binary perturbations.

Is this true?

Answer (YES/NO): NO